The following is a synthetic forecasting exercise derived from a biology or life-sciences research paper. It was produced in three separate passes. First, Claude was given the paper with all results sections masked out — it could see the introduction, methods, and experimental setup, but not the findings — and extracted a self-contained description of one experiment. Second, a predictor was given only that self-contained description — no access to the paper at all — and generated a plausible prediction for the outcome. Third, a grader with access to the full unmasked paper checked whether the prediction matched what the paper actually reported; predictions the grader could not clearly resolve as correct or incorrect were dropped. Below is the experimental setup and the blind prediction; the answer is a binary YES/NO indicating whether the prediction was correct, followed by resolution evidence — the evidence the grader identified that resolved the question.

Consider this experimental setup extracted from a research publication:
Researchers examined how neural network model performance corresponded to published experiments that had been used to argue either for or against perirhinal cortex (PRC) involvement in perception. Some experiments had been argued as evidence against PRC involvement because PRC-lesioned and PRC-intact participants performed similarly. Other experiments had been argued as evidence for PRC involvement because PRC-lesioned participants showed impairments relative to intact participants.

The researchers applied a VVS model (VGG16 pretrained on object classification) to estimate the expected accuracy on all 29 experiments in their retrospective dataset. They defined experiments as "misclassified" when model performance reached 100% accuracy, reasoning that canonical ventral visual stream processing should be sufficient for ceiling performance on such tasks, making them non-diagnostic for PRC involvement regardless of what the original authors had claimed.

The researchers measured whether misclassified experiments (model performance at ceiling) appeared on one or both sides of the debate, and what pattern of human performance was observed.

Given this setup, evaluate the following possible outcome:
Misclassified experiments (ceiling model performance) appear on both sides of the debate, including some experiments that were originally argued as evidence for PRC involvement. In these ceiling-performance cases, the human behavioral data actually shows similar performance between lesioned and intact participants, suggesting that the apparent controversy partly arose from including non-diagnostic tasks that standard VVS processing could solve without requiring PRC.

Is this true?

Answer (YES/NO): NO